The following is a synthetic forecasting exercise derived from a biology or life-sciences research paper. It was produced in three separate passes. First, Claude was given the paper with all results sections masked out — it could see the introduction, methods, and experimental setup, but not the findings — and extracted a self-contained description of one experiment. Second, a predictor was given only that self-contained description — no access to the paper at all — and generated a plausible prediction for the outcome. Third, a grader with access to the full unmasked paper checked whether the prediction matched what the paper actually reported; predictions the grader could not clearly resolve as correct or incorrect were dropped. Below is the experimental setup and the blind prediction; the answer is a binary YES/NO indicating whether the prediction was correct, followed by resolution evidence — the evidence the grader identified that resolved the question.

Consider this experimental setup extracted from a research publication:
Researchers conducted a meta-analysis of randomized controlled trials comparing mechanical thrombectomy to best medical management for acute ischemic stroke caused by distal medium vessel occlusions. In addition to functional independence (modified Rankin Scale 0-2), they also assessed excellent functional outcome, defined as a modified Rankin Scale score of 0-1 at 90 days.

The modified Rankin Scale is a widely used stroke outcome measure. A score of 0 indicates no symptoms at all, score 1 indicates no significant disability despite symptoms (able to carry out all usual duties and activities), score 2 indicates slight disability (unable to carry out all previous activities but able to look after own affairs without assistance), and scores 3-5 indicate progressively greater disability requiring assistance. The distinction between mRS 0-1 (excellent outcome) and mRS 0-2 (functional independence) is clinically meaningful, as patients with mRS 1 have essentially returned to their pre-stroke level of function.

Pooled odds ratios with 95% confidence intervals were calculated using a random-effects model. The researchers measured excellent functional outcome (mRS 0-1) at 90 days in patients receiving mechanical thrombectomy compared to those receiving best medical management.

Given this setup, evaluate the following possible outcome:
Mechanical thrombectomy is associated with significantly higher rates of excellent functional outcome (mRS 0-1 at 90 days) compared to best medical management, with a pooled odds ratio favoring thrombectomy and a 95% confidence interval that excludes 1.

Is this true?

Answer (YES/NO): NO